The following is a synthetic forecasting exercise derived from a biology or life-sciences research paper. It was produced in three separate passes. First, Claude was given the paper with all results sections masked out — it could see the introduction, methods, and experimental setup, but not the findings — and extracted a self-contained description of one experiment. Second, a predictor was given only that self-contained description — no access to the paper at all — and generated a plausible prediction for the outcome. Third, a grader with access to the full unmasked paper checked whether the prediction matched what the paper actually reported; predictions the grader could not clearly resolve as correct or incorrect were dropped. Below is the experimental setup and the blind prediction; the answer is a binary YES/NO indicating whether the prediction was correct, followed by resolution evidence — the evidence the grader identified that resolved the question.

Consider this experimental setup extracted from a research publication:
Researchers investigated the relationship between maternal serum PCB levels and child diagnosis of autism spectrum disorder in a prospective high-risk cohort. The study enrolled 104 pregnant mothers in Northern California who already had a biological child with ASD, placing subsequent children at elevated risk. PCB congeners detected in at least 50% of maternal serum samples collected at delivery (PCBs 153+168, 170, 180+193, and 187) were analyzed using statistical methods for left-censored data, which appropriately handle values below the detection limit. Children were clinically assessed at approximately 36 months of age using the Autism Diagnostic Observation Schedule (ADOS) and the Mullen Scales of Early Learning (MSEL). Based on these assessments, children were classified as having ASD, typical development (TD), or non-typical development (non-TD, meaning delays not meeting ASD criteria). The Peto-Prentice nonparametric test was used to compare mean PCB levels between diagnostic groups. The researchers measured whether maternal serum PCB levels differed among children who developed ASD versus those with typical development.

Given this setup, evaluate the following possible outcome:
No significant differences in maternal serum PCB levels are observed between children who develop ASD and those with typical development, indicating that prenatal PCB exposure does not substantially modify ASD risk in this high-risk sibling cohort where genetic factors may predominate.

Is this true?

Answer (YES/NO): YES